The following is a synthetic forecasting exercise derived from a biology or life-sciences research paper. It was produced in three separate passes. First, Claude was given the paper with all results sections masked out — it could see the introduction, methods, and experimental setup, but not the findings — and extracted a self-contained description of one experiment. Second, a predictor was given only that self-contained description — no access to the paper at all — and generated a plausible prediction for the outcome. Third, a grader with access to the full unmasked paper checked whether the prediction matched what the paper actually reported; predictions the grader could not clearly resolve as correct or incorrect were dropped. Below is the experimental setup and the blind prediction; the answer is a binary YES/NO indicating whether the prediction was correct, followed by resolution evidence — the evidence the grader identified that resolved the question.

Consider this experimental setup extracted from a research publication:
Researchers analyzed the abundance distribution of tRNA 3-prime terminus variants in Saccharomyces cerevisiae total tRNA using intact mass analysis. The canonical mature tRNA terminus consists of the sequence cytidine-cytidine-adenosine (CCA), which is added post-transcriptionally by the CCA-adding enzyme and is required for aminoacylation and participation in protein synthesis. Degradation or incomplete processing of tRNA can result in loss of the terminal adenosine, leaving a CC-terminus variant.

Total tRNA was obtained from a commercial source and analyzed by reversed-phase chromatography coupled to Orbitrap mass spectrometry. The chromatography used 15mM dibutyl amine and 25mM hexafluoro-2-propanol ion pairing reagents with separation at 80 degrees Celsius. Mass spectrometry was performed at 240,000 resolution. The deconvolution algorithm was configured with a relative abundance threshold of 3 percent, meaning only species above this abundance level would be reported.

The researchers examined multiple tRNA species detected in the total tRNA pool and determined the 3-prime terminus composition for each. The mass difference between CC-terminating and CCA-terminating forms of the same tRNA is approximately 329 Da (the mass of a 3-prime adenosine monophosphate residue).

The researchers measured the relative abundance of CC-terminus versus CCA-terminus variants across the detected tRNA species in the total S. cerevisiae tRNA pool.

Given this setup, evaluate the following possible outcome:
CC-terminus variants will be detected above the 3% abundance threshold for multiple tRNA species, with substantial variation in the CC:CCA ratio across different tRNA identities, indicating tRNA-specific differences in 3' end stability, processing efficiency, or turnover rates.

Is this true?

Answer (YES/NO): NO